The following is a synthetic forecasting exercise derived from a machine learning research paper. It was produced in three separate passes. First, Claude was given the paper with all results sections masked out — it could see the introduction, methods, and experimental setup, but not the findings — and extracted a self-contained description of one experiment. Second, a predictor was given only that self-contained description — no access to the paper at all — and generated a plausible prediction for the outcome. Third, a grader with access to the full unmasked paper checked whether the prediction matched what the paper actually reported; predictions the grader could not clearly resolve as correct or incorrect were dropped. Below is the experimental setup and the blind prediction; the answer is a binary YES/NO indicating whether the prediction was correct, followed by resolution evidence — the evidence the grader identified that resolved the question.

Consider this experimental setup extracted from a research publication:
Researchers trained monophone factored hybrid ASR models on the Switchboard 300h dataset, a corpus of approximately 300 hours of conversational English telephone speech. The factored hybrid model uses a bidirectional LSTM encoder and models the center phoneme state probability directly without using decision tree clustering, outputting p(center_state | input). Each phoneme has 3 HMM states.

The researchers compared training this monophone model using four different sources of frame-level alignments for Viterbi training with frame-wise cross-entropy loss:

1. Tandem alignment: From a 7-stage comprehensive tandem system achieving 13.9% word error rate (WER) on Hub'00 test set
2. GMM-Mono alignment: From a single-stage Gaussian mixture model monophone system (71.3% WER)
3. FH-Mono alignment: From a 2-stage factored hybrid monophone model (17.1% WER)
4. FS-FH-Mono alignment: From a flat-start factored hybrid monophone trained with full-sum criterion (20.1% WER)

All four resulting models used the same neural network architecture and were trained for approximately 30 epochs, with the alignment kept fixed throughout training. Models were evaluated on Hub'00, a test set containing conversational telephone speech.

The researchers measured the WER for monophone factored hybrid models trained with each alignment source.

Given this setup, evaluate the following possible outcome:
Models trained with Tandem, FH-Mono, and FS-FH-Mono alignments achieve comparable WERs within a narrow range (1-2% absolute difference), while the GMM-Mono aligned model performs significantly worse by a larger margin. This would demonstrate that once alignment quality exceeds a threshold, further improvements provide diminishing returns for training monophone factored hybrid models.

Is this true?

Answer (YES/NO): NO